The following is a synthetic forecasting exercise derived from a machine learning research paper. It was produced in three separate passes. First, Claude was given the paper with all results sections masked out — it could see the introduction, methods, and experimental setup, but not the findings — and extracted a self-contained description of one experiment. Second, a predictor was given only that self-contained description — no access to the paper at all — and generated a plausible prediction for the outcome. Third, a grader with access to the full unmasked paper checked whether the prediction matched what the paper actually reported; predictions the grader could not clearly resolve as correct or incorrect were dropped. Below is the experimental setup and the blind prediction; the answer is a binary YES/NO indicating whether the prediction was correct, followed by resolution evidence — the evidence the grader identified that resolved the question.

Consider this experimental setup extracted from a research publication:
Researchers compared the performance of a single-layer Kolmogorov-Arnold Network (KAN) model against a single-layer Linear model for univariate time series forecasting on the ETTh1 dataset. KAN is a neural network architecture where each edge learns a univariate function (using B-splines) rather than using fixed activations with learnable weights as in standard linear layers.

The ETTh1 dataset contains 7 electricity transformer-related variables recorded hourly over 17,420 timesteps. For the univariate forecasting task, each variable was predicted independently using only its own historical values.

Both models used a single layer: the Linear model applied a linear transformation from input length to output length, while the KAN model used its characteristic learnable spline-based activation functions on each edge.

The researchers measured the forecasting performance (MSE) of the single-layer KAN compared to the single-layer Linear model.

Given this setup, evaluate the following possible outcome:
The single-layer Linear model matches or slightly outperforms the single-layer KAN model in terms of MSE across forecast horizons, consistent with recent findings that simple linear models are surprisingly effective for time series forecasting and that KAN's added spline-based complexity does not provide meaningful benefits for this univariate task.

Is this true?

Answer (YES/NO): YES